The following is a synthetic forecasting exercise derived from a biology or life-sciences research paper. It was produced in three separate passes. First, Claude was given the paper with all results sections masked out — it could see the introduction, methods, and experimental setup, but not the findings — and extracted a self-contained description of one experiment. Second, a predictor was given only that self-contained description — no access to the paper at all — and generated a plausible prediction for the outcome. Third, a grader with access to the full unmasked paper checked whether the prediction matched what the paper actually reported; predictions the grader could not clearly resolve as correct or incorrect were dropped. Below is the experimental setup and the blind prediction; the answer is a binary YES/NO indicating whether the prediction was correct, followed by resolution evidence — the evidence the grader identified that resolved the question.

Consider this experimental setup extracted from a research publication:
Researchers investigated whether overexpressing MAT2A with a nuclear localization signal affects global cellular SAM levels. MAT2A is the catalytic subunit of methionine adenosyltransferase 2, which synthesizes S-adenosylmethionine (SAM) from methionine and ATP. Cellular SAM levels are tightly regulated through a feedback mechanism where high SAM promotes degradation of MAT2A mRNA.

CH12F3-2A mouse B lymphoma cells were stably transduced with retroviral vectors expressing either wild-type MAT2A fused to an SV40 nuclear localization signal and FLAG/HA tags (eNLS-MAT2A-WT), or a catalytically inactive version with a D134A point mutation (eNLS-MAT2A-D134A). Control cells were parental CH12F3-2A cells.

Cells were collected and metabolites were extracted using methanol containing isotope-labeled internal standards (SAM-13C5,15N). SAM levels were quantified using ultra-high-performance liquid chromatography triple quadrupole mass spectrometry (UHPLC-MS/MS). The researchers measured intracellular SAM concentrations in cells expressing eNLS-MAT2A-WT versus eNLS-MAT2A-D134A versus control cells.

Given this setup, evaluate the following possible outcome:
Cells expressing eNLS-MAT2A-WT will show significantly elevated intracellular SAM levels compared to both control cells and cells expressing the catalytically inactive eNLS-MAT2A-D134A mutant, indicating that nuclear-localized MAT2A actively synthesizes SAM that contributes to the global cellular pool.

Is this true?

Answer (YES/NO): YES